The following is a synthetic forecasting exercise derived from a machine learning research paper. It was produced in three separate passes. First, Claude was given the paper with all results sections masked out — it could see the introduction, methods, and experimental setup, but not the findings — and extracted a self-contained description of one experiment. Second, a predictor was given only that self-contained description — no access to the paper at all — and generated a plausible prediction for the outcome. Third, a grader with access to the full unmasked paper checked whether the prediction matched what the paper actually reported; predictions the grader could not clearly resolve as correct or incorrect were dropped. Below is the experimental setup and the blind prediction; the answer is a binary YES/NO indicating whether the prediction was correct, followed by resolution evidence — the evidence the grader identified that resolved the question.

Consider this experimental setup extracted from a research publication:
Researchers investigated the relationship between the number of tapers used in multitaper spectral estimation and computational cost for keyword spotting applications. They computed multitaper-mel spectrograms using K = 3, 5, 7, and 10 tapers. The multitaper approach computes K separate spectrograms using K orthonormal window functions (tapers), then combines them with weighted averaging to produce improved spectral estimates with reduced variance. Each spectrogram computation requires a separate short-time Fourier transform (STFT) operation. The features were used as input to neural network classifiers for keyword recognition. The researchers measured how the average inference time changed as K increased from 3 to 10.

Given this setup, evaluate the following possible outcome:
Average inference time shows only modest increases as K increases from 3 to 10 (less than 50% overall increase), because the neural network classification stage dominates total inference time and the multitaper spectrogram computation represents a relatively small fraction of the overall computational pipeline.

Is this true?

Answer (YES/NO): NO